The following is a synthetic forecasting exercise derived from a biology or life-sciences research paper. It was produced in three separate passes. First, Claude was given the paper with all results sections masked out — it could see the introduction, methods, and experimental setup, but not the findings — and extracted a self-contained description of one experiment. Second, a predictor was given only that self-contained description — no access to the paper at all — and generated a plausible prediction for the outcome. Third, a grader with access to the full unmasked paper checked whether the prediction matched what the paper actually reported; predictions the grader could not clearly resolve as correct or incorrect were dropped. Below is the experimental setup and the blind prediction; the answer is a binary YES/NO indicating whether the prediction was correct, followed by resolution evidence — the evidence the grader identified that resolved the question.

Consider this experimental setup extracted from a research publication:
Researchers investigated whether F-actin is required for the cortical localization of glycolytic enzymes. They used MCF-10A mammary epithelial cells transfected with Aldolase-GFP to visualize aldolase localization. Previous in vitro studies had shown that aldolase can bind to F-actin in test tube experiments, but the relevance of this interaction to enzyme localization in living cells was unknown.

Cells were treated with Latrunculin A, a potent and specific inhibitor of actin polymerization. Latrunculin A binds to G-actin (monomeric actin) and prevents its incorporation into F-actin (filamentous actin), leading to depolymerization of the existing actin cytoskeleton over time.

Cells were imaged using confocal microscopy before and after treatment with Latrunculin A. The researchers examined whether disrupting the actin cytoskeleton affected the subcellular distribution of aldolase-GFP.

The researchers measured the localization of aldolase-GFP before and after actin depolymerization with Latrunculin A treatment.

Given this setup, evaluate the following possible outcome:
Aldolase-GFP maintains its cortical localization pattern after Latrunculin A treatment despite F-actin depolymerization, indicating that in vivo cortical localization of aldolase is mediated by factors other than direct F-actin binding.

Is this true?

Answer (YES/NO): NO